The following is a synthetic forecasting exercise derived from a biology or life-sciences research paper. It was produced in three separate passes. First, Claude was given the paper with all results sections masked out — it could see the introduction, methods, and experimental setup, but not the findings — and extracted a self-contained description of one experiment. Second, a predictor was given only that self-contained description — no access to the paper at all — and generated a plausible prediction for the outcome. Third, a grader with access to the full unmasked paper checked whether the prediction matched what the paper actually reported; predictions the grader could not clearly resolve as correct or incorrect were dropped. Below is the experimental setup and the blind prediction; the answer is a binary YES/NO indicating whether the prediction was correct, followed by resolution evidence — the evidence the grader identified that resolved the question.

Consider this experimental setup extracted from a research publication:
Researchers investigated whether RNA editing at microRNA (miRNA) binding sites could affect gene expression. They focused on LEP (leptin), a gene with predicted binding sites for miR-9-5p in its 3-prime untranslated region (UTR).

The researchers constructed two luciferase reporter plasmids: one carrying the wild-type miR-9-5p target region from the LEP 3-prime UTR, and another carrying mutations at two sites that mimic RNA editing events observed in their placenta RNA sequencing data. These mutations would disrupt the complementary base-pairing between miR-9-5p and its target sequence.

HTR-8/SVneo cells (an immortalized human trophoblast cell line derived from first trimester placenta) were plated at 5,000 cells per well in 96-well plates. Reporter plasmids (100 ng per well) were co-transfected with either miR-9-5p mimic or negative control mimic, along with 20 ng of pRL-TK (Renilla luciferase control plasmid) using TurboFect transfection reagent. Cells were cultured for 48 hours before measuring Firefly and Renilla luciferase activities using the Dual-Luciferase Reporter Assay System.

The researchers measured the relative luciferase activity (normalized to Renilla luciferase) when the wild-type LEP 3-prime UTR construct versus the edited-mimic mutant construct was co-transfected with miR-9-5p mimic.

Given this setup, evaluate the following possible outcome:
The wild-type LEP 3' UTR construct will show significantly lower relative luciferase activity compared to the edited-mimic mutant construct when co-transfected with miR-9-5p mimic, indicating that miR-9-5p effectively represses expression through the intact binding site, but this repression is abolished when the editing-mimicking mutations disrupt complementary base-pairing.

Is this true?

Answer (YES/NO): YES